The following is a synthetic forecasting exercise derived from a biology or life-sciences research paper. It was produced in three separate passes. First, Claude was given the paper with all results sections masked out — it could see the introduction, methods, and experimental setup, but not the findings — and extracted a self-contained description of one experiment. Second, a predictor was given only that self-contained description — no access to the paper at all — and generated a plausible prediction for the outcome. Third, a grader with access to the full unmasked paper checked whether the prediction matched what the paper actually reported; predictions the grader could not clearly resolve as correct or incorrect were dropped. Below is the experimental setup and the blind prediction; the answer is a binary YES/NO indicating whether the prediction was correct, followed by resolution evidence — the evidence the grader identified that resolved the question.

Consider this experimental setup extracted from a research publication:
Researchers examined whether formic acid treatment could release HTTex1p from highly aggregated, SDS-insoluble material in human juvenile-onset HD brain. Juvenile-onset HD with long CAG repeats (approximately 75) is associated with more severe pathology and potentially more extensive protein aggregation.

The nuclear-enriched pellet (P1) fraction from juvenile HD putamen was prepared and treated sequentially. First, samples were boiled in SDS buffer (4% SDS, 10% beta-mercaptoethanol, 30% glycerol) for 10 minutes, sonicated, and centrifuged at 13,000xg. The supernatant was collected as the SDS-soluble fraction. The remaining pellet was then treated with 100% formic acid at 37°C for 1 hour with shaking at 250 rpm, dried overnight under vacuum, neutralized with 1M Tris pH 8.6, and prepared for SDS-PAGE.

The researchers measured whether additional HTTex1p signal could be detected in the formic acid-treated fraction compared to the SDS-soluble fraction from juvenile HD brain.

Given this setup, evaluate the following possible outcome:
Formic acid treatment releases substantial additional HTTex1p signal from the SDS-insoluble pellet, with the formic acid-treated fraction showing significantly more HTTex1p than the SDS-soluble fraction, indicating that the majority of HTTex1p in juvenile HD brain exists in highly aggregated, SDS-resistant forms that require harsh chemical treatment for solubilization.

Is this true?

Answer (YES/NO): NO